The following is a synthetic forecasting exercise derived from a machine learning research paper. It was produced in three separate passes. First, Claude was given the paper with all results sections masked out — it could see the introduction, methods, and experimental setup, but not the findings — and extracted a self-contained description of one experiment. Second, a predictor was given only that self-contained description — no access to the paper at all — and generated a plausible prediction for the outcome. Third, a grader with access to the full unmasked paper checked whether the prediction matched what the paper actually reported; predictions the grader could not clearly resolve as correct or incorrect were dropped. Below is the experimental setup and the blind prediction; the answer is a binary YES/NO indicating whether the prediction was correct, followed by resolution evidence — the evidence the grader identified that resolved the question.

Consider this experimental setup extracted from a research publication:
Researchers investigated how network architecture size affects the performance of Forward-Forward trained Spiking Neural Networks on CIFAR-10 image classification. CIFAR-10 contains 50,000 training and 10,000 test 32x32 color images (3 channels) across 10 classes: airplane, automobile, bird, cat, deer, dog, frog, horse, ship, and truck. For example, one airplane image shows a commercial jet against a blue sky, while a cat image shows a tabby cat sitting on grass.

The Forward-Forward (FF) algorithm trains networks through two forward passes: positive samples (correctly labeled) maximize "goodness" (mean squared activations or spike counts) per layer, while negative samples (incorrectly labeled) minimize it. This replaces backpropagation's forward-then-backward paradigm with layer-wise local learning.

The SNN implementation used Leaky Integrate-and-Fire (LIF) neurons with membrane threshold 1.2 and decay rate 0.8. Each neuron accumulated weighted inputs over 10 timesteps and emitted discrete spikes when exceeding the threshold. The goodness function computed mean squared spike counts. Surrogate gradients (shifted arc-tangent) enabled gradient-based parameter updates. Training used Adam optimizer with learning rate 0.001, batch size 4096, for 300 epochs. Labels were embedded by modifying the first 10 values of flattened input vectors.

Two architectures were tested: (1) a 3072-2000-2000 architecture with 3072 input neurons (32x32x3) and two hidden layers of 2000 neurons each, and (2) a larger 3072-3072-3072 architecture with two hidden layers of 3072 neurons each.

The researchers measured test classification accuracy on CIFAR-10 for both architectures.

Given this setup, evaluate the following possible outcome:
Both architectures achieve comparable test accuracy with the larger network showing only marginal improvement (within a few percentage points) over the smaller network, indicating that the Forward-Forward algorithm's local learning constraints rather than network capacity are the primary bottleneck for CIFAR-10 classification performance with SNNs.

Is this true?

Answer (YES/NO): NO